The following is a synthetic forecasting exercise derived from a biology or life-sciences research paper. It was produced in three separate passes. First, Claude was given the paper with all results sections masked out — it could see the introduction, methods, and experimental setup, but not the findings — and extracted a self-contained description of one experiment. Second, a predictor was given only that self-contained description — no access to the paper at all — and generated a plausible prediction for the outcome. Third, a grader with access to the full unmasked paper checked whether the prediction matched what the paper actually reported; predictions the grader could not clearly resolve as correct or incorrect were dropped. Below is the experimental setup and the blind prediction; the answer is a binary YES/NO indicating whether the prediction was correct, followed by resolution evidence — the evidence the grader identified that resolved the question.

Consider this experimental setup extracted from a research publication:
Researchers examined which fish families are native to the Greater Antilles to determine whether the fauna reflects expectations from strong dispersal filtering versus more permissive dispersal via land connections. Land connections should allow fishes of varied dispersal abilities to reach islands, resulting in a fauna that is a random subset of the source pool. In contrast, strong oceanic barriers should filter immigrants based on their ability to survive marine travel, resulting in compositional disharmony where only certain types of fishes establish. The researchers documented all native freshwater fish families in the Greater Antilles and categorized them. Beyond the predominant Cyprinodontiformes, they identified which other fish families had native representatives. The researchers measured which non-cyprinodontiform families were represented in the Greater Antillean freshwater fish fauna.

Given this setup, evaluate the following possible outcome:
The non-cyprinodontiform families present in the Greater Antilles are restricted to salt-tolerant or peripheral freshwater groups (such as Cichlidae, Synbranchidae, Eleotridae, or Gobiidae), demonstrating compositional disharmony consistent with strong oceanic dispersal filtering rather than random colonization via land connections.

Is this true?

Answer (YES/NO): NO